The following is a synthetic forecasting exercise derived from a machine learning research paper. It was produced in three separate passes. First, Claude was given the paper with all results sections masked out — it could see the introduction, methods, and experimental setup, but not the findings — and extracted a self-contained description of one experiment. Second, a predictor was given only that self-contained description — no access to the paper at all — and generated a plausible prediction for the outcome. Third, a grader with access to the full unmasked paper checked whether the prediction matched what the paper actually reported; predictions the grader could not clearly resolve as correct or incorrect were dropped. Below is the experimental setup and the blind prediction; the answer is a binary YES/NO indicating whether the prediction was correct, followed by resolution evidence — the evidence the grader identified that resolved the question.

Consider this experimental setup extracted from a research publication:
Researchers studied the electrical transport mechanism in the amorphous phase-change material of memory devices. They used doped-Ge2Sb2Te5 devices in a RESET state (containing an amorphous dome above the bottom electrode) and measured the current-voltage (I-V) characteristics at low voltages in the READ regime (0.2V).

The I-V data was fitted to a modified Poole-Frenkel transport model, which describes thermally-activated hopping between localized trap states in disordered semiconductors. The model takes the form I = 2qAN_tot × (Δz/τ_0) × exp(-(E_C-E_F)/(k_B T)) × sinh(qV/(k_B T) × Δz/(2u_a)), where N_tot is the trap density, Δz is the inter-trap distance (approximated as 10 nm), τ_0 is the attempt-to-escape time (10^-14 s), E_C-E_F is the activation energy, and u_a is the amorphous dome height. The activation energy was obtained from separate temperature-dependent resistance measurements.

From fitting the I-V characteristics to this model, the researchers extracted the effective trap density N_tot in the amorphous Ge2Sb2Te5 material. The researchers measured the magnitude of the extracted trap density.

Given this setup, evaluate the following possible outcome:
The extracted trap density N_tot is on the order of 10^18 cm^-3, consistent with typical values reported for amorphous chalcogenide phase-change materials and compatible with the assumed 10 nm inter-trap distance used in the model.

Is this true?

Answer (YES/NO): NO